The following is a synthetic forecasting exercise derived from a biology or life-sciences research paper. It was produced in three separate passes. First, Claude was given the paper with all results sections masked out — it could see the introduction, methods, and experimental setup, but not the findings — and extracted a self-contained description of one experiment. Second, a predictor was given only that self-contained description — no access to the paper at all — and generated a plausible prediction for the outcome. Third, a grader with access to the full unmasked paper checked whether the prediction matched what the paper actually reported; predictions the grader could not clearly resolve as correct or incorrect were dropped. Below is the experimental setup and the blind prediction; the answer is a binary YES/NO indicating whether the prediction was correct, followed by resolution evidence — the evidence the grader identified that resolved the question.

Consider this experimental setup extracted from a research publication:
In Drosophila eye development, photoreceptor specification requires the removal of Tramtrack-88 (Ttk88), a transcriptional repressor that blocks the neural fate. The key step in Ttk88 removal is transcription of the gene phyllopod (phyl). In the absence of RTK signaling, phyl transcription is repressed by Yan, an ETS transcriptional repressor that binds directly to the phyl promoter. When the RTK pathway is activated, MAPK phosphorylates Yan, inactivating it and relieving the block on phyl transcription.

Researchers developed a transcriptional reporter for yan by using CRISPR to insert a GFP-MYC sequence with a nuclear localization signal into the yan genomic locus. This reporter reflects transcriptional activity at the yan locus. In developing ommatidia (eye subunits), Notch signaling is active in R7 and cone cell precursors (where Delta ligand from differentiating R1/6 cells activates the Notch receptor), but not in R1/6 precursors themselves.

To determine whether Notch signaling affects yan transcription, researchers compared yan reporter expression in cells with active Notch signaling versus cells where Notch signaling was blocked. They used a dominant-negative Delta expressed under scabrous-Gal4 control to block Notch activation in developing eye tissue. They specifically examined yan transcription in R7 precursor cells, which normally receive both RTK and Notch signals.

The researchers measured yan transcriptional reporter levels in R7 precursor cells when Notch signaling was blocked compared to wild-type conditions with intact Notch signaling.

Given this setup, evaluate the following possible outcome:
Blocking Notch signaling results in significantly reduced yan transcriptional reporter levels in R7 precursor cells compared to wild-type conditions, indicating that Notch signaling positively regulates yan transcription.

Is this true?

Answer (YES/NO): YES